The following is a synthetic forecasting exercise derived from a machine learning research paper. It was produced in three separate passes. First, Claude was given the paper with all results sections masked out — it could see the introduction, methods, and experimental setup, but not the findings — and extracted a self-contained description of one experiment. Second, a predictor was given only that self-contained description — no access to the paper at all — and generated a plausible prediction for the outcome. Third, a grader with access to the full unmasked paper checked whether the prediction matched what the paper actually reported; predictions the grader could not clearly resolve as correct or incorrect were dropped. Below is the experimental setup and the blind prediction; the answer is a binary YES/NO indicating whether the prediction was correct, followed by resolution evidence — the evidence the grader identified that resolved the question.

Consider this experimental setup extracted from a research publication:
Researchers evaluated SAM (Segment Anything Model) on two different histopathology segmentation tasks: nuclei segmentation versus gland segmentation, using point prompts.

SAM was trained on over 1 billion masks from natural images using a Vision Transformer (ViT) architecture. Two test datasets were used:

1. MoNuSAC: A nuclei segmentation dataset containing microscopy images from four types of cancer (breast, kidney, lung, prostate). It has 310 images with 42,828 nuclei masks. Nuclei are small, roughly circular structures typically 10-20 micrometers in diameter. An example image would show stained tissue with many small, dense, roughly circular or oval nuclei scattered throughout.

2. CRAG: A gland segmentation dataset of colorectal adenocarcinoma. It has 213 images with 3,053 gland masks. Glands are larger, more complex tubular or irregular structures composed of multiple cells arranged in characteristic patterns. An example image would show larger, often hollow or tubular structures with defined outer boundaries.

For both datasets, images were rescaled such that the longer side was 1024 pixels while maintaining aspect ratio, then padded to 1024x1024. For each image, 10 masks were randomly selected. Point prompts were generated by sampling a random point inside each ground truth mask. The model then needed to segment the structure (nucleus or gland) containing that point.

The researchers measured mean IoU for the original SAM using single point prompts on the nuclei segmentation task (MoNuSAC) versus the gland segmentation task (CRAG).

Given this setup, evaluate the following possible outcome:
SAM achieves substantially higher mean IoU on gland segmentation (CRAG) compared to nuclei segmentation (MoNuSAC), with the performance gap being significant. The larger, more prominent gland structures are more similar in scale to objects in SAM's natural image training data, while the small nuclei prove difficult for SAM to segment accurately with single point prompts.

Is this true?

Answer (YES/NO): NO